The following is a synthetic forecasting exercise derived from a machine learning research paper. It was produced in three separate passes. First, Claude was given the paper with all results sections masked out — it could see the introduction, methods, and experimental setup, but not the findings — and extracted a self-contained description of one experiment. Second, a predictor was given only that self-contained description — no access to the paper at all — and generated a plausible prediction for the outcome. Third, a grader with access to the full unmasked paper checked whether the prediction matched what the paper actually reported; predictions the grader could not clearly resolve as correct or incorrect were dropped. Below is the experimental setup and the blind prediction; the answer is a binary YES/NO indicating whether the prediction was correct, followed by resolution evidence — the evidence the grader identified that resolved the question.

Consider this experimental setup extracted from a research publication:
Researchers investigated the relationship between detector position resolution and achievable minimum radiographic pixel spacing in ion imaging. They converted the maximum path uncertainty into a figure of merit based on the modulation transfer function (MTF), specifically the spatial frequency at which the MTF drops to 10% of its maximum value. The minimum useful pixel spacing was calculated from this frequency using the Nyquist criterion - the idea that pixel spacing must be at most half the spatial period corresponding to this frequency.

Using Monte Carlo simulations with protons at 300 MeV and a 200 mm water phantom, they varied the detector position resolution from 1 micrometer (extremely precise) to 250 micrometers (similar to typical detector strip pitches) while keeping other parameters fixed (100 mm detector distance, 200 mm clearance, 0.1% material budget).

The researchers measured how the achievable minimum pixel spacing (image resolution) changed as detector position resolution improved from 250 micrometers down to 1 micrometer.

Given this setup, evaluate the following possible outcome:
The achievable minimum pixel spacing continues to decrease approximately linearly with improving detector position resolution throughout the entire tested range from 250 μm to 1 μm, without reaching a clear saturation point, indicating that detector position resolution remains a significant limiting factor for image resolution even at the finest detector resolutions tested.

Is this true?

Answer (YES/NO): NO